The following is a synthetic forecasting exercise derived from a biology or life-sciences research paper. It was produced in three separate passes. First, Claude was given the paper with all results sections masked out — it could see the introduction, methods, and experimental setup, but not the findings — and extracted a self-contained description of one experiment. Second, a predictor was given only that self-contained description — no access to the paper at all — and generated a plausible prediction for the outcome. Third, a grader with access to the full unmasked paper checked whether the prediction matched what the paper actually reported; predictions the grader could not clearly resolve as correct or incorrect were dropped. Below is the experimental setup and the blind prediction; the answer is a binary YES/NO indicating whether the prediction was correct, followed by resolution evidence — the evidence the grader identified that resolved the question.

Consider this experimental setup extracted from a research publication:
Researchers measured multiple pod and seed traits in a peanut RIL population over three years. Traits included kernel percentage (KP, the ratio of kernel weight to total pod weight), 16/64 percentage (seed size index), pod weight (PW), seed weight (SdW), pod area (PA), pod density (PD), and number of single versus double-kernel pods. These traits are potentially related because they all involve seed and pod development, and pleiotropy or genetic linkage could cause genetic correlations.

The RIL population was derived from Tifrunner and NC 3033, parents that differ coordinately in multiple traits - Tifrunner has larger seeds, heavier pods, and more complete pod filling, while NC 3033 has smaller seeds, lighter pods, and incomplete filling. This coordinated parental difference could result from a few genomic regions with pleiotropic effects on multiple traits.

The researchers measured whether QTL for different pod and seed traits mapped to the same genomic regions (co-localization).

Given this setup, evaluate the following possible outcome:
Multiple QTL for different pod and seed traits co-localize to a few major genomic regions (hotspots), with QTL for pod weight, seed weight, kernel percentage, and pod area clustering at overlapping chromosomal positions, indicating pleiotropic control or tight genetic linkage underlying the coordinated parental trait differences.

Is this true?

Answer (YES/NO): YES